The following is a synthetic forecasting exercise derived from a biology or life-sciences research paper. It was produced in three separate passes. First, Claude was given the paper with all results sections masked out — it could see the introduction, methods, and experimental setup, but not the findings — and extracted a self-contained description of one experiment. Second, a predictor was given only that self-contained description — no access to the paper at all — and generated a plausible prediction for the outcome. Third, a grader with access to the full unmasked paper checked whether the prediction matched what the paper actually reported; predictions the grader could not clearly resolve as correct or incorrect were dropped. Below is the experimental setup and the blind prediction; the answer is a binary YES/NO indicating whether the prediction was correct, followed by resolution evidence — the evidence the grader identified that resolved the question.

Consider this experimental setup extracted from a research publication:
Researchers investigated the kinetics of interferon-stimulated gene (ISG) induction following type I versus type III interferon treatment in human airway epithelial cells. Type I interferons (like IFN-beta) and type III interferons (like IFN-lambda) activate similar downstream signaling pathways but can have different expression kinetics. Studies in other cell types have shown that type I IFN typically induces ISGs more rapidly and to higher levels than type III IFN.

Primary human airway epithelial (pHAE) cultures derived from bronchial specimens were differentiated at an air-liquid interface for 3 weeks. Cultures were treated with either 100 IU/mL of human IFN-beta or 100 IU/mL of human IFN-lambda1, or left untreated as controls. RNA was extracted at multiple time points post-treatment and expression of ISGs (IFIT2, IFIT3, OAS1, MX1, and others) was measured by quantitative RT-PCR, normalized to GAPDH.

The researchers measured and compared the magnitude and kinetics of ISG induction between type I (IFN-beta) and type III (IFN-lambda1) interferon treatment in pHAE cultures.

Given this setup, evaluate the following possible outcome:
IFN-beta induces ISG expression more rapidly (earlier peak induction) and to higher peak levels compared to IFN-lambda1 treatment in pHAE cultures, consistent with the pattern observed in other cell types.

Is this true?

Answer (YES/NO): YES